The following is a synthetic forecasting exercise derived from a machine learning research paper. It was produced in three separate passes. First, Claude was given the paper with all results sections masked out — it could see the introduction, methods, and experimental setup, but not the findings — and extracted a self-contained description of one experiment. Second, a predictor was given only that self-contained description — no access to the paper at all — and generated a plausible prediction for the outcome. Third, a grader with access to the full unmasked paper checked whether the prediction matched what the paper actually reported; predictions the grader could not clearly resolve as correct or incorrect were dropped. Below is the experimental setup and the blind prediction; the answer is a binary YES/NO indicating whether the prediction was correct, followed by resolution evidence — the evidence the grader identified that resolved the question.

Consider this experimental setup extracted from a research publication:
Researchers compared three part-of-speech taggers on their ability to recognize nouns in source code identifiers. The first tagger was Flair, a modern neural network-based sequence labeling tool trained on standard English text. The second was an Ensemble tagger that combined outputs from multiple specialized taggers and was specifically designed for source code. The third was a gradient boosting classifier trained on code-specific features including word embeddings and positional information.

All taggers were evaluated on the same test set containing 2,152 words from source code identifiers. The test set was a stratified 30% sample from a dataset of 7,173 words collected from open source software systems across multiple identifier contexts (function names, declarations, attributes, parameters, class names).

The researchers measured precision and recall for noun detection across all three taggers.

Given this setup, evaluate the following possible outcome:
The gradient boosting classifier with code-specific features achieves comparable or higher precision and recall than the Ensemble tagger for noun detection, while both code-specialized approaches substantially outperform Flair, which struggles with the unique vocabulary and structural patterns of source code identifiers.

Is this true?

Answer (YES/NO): NO